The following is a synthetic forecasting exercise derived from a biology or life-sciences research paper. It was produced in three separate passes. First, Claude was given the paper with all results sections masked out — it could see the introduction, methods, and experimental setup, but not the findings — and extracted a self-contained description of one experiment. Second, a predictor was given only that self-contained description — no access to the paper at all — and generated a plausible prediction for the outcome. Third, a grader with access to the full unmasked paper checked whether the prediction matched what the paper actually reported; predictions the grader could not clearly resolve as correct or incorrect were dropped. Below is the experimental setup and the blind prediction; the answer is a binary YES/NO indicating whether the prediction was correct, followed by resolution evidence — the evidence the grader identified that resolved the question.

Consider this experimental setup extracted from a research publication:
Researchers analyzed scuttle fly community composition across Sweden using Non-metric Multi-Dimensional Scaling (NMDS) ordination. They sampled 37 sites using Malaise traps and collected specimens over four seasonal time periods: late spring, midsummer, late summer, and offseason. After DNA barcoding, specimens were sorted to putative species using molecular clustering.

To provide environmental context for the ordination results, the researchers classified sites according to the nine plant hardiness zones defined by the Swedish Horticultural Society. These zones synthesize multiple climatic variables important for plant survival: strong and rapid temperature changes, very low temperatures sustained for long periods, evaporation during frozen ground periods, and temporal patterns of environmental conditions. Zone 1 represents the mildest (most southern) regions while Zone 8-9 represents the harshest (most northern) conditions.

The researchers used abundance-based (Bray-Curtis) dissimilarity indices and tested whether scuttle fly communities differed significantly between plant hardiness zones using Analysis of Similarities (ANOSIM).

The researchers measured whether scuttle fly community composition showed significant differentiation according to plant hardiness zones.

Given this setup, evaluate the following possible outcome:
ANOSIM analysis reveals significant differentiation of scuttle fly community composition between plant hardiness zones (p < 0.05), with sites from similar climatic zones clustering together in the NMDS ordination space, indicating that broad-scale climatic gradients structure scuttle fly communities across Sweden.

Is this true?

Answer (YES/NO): YES